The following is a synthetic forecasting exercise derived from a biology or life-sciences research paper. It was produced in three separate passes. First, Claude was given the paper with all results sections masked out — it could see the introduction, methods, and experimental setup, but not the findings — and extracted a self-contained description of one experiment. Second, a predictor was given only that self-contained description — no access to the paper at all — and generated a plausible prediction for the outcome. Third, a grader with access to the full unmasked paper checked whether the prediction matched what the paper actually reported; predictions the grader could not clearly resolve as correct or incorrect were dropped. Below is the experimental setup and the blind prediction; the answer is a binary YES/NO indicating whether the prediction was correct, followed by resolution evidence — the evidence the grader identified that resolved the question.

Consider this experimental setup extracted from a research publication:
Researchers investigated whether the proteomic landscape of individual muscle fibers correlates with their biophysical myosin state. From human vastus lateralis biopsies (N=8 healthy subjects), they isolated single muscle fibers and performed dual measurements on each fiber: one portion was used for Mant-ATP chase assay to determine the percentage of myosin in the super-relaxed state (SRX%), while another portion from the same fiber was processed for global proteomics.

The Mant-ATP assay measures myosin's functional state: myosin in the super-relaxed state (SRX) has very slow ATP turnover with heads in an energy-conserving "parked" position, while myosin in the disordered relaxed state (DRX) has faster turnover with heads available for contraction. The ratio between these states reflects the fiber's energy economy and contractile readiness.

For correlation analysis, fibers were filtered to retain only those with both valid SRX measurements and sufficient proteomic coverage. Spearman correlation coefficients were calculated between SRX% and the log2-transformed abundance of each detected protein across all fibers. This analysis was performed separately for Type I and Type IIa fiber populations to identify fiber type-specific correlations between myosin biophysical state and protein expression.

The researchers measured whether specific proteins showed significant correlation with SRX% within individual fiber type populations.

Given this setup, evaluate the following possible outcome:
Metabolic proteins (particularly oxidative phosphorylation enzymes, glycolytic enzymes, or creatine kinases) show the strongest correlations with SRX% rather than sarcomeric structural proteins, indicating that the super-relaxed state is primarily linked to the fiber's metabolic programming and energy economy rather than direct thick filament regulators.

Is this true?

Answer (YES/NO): NO